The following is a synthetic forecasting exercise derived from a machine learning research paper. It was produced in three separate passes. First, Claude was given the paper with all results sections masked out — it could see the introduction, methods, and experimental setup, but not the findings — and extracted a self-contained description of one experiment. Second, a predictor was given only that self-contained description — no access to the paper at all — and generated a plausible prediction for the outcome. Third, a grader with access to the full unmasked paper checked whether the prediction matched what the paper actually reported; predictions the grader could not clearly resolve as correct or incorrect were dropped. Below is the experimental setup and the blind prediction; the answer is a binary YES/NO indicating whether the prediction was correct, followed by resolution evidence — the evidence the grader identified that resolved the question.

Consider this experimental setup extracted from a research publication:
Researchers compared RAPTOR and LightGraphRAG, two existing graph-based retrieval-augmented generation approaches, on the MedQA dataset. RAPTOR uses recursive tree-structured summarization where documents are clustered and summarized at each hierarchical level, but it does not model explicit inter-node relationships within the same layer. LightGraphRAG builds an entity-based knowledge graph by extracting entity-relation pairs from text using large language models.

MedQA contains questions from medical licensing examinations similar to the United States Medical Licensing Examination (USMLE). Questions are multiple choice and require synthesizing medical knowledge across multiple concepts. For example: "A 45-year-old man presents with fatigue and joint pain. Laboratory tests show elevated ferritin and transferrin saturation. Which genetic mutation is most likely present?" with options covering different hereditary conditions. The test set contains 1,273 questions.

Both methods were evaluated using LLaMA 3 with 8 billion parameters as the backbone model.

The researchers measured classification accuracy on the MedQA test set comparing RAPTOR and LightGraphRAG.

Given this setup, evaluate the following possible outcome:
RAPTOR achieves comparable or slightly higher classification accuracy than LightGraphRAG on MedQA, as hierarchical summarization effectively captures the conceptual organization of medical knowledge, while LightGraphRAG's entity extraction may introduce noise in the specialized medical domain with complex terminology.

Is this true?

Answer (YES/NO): NO